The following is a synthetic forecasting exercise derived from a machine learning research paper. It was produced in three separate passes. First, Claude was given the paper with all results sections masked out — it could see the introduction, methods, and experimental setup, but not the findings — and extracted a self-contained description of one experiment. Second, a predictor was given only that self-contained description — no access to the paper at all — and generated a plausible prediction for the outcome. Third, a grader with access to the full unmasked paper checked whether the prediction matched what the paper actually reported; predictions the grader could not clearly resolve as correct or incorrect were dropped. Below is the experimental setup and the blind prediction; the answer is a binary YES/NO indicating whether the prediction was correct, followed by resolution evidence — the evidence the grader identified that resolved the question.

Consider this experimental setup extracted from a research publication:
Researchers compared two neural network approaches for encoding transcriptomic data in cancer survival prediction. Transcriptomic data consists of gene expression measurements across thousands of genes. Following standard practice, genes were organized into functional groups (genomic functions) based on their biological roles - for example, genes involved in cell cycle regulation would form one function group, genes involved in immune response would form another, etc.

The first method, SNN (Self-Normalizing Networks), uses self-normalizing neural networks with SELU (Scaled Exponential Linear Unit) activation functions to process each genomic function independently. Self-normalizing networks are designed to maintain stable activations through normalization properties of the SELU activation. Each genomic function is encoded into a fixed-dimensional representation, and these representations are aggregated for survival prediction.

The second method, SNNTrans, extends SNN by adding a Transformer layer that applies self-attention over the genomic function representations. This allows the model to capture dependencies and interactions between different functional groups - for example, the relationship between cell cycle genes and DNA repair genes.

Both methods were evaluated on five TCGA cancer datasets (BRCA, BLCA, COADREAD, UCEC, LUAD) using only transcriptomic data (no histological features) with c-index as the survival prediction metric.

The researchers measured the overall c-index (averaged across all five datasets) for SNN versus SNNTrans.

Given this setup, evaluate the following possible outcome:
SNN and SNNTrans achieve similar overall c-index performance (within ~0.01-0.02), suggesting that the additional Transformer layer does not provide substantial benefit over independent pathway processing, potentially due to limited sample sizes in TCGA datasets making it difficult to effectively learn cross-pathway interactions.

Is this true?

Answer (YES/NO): YES